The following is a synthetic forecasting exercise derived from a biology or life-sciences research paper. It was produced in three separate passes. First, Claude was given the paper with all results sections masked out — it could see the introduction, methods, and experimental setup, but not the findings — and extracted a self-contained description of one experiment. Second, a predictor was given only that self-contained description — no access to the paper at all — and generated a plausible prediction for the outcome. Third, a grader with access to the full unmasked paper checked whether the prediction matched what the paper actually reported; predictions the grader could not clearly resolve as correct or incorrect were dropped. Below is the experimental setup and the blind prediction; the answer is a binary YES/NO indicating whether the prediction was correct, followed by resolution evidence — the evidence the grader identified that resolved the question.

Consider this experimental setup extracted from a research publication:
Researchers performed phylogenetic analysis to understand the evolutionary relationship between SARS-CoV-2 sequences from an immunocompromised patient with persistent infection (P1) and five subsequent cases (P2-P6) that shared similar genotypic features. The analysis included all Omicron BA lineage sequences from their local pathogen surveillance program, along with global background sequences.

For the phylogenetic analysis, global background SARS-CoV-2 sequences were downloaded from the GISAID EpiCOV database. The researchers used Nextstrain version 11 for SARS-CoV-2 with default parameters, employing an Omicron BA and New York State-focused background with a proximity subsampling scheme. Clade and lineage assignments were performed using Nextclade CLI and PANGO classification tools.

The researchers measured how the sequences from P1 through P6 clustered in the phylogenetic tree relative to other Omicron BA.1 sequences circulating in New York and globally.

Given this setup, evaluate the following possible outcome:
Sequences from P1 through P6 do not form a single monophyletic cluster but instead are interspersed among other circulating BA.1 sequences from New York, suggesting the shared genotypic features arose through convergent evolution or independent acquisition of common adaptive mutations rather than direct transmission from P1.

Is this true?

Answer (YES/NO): NO